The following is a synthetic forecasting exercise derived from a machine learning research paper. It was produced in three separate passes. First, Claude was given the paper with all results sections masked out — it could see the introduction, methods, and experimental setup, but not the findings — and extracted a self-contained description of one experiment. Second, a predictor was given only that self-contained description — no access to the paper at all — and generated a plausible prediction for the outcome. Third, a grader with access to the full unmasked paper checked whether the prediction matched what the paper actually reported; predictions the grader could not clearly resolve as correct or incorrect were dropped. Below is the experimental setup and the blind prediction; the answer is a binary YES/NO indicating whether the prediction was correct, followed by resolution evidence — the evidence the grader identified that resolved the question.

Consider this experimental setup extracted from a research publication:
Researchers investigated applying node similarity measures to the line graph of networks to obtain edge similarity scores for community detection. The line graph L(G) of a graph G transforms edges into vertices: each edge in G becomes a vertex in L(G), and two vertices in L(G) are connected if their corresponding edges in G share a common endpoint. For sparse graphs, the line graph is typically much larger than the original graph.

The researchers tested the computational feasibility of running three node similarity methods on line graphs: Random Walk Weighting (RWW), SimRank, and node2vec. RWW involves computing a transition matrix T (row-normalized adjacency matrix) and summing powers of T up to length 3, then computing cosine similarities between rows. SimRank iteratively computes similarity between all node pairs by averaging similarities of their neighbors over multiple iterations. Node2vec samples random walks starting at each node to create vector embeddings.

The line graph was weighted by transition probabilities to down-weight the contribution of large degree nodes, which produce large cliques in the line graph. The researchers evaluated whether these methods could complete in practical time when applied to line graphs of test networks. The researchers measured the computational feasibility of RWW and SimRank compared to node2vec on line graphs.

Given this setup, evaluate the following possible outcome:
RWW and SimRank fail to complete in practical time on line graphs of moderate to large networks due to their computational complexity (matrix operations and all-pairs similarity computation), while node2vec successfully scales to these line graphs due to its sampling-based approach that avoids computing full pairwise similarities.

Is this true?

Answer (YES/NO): YES